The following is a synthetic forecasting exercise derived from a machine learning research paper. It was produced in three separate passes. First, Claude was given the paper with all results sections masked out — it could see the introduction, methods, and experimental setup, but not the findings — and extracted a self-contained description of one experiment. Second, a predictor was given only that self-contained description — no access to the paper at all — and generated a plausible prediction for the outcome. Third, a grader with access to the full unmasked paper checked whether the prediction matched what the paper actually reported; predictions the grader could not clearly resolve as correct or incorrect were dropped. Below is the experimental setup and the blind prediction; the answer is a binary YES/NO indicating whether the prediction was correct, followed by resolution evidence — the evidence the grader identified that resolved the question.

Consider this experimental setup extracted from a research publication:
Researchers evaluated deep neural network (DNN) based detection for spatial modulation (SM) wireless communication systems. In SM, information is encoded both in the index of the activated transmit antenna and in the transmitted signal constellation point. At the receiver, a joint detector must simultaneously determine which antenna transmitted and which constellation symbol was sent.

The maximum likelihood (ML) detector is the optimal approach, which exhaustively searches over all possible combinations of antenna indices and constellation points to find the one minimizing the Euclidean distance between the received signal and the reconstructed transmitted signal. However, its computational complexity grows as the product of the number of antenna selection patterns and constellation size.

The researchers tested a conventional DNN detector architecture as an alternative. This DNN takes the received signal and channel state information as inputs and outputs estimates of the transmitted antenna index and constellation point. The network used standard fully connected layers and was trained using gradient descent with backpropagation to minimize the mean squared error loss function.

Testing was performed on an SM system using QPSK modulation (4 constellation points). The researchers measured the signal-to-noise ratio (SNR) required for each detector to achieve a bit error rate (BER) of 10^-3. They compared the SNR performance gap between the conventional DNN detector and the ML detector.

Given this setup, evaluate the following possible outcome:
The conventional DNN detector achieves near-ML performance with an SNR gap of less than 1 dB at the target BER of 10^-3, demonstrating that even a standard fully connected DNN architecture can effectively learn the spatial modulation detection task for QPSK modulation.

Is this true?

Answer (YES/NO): NO